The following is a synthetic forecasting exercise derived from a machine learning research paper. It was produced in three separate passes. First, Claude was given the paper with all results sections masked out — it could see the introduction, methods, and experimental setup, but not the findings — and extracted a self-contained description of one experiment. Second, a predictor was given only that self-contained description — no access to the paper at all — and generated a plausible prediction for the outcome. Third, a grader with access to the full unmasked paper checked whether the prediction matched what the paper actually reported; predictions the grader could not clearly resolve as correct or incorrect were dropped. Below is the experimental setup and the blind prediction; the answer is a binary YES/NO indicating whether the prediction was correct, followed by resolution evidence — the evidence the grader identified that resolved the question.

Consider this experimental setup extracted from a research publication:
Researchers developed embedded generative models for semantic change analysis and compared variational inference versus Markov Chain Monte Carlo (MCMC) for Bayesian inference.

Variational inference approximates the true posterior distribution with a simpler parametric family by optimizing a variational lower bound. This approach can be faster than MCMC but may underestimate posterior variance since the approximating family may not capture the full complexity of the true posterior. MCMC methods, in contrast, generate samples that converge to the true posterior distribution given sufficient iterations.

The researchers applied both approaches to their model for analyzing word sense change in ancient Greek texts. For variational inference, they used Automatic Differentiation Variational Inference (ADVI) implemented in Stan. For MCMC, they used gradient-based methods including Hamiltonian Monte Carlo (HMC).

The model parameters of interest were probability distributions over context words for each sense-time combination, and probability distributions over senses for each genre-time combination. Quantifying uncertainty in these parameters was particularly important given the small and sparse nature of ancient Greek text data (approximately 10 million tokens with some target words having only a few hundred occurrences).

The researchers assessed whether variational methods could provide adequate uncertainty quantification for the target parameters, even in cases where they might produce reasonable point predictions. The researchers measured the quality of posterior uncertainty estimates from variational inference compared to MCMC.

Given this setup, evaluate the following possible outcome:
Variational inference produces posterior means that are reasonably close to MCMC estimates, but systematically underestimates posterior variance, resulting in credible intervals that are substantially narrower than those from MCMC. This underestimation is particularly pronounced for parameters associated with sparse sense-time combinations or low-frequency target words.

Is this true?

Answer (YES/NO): NO